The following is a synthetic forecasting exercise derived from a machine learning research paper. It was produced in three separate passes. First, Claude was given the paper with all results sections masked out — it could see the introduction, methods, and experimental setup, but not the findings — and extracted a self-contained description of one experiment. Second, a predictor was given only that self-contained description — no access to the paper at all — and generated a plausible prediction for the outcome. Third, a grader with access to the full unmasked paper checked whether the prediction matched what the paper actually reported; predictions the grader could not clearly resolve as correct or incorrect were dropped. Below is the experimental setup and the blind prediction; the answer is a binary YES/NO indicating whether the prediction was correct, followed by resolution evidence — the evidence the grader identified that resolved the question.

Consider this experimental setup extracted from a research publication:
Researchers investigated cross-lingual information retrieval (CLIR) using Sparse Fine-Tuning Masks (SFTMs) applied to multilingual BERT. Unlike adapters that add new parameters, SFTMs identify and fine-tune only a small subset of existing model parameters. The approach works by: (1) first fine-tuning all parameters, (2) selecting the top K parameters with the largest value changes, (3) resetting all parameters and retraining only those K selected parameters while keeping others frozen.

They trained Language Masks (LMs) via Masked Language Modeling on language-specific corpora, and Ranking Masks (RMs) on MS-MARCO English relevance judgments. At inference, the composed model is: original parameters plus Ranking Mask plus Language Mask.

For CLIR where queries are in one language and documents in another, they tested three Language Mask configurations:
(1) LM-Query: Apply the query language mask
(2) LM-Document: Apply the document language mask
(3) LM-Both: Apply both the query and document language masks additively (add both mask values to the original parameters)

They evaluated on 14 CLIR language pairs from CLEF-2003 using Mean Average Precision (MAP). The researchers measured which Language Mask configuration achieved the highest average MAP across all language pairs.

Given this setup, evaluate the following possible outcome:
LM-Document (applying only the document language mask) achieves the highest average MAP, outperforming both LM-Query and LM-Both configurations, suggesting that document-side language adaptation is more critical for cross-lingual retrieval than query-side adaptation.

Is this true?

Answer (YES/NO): NO